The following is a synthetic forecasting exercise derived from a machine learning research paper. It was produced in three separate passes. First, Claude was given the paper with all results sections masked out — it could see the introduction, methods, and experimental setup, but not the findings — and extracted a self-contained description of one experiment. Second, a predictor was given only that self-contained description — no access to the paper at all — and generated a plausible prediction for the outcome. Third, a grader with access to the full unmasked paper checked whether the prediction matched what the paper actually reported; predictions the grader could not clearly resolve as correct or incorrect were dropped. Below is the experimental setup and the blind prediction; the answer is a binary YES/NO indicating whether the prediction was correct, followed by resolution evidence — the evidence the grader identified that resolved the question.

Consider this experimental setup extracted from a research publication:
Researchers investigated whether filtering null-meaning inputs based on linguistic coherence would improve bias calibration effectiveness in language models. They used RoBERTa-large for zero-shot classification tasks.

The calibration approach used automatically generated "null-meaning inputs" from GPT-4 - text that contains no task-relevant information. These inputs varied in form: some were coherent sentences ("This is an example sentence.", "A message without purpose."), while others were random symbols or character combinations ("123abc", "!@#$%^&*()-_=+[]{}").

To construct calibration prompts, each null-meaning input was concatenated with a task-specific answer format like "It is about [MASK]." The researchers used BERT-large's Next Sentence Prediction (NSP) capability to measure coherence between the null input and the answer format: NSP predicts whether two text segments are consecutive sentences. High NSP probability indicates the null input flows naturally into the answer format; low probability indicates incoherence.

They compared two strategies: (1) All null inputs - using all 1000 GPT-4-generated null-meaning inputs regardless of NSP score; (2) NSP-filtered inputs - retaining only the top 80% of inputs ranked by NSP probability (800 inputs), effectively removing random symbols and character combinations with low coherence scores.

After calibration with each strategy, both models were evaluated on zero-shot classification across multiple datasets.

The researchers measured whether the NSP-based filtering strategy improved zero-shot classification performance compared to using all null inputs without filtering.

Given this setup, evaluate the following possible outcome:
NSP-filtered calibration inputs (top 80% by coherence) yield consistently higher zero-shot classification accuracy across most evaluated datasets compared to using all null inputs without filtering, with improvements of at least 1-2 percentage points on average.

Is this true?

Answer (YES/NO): NO